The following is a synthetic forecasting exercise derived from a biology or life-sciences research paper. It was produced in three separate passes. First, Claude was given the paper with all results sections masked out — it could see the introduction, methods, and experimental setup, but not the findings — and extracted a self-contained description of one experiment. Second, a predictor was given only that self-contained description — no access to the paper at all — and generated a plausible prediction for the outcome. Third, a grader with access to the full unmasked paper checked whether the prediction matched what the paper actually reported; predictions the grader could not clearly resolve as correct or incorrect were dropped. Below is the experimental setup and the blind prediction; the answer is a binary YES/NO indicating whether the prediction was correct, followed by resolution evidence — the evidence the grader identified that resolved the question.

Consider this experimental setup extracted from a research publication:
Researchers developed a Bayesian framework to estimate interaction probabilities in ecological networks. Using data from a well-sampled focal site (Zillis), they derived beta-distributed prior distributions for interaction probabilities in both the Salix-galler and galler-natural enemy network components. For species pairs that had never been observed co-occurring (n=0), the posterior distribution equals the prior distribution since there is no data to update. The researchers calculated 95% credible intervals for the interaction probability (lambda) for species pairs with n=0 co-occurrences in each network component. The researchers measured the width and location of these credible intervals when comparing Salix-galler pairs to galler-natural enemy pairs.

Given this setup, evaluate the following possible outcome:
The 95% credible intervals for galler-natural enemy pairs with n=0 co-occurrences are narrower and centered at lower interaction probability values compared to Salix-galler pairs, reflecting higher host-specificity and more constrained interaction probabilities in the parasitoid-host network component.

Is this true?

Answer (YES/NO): NO